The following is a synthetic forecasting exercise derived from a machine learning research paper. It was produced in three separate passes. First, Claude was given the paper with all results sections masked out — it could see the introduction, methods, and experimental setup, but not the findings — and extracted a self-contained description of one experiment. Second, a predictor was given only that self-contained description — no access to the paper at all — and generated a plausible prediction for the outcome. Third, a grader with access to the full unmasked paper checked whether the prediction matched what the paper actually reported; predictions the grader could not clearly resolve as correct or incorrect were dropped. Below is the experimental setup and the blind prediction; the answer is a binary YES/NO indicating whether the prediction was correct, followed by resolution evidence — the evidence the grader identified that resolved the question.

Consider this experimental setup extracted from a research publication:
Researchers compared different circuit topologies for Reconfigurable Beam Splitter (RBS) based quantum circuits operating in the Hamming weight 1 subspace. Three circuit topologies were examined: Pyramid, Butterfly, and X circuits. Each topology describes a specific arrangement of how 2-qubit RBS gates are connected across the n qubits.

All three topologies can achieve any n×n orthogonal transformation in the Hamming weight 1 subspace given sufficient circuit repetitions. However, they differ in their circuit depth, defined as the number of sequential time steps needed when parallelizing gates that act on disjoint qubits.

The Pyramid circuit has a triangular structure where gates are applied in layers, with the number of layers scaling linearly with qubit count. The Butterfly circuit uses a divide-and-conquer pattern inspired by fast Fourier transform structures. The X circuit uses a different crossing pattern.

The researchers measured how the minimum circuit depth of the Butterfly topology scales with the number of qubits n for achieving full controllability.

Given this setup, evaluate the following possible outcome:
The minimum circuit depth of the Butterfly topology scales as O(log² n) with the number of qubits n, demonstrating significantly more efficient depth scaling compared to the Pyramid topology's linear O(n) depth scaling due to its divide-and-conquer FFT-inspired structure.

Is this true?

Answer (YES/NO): NO